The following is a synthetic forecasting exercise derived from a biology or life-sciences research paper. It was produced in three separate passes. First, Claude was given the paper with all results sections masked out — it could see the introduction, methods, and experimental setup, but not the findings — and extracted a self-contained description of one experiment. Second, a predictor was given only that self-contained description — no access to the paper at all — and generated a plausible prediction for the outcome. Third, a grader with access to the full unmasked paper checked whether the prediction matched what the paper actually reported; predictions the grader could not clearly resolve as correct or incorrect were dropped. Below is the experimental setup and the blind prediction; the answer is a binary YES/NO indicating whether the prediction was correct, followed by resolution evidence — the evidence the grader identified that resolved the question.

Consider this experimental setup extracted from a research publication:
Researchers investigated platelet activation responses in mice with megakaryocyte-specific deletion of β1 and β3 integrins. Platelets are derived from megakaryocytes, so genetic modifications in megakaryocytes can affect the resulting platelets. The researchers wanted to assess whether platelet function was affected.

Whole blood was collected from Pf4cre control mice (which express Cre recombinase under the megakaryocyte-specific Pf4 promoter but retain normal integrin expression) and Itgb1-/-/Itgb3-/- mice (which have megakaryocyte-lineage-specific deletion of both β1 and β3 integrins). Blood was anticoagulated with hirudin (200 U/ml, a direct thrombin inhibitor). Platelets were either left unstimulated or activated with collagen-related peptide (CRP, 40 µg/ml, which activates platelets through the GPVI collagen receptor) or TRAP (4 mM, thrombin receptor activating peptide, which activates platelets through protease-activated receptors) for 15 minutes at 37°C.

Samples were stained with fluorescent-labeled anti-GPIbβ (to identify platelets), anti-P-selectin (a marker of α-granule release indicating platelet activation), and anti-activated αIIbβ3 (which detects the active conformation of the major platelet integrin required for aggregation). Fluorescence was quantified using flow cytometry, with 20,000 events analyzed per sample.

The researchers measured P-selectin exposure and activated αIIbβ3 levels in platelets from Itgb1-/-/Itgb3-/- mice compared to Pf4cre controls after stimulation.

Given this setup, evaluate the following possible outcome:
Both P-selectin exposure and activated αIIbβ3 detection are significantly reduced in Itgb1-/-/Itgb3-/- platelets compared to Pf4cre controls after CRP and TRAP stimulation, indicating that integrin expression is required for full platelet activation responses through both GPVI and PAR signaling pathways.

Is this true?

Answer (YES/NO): NO